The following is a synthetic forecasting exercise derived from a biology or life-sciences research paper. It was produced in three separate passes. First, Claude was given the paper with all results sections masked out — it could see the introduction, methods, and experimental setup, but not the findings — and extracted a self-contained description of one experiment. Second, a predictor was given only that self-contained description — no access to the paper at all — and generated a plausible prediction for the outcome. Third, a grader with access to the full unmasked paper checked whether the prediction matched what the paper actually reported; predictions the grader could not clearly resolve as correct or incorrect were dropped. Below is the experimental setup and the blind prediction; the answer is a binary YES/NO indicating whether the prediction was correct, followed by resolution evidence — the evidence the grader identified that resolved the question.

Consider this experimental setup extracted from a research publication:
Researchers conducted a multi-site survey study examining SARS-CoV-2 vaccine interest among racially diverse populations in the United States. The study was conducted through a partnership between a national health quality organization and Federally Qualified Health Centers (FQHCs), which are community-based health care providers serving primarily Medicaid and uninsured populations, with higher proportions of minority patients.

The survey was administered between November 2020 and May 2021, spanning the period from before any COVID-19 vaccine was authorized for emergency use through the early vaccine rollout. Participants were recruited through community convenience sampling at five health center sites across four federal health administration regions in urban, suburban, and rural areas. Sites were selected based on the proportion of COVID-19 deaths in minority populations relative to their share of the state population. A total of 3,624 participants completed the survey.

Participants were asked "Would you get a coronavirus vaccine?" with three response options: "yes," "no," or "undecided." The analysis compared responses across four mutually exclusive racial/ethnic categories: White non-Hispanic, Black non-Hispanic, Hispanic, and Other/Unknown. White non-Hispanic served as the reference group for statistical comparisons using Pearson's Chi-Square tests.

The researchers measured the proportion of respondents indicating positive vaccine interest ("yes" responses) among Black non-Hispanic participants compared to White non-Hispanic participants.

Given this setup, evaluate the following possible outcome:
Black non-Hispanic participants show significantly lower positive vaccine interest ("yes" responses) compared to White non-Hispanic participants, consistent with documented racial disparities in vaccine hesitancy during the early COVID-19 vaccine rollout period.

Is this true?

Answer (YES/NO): YES